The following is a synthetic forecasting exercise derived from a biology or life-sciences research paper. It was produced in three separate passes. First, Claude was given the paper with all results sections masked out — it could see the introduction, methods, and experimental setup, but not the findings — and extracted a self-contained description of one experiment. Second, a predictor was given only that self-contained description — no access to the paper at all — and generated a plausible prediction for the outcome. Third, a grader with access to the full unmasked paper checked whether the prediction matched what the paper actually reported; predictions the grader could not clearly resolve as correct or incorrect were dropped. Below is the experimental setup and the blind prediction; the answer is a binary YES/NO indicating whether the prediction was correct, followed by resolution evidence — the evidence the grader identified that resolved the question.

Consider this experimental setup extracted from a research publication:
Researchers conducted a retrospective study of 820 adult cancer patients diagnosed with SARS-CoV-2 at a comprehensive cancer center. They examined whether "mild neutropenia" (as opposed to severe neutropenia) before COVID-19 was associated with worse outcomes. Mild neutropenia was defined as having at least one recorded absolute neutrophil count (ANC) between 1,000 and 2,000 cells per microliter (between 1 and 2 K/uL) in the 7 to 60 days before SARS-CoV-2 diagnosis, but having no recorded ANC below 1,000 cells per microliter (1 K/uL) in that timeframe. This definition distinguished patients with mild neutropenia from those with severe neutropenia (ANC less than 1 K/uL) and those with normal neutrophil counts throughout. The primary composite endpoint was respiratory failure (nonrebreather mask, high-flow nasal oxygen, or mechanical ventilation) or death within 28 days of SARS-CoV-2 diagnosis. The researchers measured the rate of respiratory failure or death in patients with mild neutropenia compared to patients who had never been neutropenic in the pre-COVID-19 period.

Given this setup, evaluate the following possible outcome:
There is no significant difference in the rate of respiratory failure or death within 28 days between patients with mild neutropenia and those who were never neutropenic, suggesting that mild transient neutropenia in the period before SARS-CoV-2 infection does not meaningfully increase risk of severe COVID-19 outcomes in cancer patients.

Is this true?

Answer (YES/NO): YES